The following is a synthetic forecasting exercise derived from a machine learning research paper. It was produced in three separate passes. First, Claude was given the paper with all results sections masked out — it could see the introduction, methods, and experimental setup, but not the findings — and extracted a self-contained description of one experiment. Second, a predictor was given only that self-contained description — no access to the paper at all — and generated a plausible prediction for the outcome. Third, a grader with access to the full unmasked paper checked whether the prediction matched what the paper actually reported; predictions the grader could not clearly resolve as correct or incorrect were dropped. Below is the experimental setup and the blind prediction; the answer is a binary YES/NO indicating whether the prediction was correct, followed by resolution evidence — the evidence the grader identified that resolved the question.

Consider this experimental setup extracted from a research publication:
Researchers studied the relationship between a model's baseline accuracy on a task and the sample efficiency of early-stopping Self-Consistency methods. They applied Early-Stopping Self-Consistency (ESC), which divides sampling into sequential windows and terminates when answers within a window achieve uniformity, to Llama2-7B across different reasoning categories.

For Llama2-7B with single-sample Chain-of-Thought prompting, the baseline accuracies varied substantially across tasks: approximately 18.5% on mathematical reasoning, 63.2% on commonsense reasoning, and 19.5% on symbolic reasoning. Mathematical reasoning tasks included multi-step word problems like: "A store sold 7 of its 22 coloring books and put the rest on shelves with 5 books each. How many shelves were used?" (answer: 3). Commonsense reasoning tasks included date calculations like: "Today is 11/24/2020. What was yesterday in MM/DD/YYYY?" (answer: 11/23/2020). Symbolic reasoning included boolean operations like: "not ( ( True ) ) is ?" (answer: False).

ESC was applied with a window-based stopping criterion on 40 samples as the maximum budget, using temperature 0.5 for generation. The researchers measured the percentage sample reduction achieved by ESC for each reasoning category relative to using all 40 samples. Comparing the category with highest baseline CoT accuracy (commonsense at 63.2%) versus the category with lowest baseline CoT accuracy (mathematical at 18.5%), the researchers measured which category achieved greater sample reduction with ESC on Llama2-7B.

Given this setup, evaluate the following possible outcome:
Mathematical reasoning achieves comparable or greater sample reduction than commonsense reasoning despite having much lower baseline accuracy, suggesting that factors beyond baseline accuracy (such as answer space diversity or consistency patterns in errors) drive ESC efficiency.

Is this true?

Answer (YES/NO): NO